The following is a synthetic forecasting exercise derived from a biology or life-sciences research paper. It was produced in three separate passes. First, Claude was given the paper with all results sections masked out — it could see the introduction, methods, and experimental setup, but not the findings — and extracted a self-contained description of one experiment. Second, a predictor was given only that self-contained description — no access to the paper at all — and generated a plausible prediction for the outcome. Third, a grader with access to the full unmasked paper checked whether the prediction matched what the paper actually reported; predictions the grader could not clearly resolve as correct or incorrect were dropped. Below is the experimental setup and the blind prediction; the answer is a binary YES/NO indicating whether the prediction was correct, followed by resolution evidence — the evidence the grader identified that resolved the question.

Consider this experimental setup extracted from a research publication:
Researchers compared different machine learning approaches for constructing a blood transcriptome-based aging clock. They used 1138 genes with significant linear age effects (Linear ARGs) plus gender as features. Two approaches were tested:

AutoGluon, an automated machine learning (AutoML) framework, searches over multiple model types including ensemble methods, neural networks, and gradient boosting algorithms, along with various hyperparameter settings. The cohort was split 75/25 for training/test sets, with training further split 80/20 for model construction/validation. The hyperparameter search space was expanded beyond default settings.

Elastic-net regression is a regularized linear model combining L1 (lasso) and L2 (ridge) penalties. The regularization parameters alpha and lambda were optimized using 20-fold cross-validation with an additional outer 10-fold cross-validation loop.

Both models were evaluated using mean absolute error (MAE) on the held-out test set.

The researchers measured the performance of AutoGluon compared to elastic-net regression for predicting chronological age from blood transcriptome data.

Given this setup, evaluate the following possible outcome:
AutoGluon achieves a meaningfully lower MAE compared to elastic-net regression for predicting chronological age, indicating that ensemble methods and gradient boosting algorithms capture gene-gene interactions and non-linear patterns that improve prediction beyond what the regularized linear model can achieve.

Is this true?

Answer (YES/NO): NO